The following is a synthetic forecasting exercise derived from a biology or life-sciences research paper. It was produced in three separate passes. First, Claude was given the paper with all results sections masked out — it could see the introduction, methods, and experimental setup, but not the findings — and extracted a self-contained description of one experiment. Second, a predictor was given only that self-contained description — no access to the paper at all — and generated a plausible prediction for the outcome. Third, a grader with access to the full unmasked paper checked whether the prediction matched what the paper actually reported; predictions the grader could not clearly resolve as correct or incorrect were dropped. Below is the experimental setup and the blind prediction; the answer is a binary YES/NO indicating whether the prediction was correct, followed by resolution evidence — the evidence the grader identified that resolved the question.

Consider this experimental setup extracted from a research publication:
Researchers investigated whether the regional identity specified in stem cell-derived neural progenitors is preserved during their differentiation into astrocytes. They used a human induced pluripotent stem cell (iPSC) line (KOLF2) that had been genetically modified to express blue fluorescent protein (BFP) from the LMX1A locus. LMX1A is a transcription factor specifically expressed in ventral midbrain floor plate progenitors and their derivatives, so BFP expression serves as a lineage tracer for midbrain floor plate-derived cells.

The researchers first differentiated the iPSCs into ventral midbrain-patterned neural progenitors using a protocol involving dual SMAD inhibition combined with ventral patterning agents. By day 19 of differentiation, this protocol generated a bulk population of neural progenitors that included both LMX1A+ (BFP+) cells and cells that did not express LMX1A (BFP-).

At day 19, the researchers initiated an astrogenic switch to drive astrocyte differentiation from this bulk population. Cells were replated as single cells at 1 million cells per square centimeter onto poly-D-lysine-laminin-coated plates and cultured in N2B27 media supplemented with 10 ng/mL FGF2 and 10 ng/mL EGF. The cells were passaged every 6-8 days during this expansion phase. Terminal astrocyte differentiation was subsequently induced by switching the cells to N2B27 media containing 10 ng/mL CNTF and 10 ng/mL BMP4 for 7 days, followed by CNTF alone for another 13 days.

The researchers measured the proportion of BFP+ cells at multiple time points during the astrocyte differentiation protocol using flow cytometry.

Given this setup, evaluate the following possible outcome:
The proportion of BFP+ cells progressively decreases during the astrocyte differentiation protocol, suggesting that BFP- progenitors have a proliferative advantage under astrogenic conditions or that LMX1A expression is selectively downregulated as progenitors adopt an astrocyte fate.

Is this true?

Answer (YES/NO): YES